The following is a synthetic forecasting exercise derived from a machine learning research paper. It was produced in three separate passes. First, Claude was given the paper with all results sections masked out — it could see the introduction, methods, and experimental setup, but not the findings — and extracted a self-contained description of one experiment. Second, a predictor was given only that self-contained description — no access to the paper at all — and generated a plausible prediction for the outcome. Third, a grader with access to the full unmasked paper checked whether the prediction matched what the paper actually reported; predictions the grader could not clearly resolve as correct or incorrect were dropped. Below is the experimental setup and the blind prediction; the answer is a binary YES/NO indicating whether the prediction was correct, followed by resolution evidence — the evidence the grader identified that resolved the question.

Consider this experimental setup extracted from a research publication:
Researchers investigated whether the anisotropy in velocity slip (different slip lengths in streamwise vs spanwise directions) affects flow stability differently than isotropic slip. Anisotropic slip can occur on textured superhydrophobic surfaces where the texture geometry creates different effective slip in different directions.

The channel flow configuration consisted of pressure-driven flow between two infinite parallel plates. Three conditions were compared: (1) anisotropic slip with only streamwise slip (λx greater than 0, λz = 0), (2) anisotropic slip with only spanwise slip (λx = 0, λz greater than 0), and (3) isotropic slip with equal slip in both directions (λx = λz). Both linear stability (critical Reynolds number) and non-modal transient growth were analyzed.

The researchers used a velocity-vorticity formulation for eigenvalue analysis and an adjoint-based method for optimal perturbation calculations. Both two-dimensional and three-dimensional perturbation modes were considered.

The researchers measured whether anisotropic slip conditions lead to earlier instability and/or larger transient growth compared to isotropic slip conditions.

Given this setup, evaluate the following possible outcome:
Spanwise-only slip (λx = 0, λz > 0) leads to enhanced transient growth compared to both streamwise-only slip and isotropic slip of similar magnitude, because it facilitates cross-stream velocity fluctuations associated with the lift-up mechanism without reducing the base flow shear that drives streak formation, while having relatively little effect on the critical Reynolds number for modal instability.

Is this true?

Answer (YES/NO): NO